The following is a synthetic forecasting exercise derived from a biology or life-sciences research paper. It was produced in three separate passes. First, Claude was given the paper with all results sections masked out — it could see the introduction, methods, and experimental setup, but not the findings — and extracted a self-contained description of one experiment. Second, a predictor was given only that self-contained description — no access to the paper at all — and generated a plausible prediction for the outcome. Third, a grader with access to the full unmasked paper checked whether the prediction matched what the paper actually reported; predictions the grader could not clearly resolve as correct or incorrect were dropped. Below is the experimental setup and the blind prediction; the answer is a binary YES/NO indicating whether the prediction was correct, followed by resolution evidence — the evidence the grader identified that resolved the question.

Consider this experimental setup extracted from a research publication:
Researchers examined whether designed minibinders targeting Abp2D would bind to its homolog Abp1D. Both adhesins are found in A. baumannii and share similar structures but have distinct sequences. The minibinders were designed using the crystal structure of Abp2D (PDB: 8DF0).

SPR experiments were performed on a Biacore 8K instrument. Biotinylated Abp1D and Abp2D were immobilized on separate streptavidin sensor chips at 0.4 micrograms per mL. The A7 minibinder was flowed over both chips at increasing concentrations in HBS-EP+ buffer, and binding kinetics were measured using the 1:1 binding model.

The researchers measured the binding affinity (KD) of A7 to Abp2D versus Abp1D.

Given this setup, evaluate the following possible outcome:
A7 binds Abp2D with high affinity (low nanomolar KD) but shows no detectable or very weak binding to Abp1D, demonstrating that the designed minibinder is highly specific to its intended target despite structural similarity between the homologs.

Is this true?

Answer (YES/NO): NO